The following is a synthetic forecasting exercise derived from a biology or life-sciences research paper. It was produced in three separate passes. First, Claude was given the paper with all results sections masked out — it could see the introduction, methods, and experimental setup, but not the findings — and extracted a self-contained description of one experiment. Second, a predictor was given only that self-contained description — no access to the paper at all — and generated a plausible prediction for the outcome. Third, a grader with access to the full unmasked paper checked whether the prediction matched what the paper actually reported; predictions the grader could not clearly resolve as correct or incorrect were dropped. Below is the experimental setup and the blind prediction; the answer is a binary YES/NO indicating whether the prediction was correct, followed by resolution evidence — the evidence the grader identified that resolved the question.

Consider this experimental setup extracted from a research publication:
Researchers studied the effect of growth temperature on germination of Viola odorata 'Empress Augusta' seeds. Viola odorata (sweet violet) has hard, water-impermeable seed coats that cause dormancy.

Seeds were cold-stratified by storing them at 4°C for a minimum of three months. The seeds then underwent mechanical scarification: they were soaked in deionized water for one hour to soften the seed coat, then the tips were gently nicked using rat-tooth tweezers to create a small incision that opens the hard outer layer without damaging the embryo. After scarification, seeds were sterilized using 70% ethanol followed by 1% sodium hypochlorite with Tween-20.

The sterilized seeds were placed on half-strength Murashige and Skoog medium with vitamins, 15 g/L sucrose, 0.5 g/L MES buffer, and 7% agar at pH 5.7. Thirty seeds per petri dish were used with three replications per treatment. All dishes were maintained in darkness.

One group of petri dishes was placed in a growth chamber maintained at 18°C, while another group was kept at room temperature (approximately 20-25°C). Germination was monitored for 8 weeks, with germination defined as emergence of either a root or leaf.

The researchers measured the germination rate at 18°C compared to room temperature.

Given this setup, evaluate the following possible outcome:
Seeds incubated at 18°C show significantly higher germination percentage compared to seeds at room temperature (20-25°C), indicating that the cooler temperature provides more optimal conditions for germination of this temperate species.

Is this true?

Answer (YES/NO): YES